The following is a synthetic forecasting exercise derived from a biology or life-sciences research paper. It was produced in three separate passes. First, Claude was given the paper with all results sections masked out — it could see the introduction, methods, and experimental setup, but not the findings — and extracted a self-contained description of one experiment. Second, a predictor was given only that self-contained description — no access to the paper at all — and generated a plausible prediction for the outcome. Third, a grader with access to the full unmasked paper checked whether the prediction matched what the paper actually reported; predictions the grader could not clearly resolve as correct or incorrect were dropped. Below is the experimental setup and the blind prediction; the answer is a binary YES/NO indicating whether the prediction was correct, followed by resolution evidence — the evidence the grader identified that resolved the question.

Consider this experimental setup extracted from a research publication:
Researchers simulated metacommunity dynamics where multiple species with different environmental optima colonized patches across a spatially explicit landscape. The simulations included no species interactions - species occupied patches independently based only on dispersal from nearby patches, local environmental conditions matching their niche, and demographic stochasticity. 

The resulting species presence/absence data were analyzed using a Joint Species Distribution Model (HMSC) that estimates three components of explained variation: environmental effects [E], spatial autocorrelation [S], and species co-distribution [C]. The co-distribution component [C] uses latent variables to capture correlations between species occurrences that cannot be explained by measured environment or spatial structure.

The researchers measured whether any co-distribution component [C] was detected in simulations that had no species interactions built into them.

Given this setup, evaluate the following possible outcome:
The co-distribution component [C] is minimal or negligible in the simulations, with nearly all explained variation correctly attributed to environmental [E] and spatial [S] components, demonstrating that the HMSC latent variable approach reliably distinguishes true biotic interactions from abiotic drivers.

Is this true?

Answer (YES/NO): NO